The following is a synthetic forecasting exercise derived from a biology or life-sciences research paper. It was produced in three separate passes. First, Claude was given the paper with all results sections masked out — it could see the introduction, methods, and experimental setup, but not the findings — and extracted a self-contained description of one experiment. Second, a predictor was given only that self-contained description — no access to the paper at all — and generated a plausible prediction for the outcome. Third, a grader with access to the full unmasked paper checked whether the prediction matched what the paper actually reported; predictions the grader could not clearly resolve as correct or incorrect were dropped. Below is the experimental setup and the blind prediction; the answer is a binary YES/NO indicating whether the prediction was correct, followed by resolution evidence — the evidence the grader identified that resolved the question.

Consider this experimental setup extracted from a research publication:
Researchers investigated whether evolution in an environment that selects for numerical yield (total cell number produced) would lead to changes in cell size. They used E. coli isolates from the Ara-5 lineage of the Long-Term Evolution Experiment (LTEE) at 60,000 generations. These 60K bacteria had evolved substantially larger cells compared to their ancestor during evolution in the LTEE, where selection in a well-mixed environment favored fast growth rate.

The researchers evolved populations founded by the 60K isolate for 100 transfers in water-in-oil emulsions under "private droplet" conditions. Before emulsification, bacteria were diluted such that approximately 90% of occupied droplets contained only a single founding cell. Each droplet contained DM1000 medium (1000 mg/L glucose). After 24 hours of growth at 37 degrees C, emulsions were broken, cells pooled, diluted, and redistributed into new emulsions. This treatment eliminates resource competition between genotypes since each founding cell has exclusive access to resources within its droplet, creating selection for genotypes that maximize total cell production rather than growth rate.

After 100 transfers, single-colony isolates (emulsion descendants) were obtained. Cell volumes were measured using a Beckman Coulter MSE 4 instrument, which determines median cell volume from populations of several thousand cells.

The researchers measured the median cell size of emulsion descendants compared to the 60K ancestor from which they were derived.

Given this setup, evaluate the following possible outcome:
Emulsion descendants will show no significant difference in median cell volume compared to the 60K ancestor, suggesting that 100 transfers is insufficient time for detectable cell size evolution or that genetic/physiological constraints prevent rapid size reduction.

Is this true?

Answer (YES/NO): NO